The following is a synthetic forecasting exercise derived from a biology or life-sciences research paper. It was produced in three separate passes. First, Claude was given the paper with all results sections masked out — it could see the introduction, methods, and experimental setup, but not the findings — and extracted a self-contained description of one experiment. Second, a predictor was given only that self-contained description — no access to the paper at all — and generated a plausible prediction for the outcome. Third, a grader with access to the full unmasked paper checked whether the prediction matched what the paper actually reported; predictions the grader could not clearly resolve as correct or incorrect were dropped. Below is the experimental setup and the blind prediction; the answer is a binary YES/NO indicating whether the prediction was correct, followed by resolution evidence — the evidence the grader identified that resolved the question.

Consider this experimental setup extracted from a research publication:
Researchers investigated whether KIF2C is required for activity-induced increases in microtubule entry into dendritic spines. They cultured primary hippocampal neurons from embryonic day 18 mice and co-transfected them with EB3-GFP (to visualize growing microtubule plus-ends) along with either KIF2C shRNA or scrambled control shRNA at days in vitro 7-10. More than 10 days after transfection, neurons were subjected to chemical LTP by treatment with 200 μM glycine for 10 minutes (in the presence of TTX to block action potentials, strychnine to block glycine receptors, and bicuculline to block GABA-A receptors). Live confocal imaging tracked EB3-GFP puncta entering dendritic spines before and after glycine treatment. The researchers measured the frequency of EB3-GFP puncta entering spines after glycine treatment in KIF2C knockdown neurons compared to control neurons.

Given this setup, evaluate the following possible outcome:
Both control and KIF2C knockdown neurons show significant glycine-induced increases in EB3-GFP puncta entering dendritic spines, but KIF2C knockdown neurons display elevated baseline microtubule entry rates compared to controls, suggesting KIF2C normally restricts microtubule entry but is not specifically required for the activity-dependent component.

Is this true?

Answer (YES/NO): NO